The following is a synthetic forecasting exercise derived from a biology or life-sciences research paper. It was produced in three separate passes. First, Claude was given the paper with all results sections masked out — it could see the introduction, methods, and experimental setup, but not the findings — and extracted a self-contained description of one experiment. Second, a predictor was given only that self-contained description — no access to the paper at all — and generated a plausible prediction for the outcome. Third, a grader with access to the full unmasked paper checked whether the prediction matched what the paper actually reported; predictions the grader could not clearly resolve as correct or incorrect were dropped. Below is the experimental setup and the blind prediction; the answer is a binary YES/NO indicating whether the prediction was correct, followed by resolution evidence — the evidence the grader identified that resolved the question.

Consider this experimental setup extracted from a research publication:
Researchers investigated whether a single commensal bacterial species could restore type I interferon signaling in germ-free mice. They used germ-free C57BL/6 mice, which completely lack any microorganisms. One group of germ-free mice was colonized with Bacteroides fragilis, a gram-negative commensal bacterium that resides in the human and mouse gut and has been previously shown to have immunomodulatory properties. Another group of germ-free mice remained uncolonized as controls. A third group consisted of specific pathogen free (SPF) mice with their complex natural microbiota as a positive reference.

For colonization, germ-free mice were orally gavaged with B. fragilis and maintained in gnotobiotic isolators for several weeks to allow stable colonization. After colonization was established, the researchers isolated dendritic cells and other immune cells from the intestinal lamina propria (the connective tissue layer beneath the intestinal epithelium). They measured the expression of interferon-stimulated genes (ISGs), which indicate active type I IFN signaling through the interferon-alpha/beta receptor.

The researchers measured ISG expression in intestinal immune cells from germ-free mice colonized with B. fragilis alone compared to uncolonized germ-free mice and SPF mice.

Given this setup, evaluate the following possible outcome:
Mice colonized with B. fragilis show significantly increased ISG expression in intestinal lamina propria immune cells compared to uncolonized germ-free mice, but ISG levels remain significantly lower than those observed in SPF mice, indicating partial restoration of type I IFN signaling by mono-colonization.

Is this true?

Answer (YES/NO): YES